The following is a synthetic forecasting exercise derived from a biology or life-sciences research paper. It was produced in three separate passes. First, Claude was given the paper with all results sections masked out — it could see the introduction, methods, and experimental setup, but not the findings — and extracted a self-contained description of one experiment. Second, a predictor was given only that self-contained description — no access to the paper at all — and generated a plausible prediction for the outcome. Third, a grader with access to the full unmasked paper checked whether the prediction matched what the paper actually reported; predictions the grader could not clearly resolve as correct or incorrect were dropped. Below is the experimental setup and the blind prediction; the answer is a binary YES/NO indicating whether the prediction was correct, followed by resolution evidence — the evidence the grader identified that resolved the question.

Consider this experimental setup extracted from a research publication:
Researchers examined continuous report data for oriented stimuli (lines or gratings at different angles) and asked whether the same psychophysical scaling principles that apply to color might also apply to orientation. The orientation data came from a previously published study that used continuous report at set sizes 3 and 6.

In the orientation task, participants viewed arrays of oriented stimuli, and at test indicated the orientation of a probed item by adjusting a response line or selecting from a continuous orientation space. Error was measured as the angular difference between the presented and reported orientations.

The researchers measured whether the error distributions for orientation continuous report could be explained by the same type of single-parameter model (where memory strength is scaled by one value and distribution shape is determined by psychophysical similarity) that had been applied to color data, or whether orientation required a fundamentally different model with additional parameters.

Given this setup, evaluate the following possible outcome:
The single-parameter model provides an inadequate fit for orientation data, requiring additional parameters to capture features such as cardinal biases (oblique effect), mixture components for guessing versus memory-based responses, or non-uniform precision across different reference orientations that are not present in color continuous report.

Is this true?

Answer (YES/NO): NO